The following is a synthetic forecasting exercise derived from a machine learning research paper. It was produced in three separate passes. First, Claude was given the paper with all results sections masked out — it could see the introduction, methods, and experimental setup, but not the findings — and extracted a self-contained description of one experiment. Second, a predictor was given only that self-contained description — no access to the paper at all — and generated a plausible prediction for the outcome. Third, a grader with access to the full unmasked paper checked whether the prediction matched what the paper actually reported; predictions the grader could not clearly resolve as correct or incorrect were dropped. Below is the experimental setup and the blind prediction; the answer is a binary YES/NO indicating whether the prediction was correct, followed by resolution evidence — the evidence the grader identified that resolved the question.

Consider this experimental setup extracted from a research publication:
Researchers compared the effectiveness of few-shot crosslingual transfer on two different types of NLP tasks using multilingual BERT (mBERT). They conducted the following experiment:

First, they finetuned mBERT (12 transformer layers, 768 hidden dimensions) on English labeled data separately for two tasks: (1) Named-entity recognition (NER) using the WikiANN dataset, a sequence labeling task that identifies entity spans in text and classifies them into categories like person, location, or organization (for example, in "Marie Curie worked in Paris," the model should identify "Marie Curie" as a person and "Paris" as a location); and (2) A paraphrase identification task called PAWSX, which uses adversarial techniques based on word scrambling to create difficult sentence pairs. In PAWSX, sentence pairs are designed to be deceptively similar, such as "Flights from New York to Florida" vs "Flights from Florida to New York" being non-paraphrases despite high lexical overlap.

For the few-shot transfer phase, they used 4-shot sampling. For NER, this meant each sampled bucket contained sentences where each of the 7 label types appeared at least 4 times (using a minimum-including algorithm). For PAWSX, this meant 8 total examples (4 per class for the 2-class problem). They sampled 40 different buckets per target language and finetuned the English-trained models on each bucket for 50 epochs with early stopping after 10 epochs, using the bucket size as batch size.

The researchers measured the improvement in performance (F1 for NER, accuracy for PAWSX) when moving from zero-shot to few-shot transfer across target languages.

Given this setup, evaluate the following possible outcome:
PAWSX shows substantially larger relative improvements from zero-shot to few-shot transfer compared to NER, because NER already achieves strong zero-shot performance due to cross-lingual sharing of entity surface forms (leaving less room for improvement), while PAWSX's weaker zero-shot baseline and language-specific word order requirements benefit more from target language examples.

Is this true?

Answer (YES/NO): NO